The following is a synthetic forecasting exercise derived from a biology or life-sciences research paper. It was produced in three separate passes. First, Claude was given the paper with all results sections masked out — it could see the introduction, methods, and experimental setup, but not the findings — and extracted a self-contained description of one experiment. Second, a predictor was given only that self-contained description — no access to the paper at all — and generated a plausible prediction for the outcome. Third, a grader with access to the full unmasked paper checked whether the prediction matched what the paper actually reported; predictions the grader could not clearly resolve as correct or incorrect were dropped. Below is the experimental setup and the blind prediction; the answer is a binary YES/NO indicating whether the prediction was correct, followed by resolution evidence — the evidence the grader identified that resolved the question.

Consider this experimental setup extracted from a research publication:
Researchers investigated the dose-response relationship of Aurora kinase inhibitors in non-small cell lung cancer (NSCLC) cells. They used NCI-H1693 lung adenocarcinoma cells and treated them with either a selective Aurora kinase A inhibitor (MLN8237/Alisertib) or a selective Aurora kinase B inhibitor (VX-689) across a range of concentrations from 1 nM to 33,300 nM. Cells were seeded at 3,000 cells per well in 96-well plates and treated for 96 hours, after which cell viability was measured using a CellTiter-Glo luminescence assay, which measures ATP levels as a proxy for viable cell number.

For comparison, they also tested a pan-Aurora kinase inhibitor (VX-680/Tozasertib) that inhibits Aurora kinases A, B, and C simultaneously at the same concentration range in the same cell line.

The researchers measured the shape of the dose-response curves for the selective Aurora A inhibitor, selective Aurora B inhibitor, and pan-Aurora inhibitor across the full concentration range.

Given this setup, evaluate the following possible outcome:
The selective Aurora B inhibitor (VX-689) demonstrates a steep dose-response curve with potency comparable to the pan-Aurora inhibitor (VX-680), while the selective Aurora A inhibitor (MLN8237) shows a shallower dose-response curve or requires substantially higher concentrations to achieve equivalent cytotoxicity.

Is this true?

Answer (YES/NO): NO